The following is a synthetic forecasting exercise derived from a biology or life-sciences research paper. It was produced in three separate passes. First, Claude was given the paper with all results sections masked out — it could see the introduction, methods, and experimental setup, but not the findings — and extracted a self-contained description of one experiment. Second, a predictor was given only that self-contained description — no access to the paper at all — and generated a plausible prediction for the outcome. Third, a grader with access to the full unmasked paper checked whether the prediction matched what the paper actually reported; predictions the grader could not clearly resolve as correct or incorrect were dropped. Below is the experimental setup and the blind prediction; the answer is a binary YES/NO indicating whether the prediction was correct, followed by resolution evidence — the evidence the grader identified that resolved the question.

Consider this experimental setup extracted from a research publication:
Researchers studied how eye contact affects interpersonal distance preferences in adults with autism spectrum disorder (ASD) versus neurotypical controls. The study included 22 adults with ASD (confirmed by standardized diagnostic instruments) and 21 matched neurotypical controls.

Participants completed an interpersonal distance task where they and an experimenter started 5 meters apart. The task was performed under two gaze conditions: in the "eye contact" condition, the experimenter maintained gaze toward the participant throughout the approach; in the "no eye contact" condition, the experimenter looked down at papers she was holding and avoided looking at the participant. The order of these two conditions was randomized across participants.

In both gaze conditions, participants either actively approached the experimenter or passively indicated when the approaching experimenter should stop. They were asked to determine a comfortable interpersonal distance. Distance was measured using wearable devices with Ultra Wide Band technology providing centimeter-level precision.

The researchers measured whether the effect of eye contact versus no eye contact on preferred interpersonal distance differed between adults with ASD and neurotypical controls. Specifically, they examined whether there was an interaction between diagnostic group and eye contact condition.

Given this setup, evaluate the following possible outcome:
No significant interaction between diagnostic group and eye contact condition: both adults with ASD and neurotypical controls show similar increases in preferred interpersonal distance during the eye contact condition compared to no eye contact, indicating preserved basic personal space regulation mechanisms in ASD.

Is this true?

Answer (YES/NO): NO